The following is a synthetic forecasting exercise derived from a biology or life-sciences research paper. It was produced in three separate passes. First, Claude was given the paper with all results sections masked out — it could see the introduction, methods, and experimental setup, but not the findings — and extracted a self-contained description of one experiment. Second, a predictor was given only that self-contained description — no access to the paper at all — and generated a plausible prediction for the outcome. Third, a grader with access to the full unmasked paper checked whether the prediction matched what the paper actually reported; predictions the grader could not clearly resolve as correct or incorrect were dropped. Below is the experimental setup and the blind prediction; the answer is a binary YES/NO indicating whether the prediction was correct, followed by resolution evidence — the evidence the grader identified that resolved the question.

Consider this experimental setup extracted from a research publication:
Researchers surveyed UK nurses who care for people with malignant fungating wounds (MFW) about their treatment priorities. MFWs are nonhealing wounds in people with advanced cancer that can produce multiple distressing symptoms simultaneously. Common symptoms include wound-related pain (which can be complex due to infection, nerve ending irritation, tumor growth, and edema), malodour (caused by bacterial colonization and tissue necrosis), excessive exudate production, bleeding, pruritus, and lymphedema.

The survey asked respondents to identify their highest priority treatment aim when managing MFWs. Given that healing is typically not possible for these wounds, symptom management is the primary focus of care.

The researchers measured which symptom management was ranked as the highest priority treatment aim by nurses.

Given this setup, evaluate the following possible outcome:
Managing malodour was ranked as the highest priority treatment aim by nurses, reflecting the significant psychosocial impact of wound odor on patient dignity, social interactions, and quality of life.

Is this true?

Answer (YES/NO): NO